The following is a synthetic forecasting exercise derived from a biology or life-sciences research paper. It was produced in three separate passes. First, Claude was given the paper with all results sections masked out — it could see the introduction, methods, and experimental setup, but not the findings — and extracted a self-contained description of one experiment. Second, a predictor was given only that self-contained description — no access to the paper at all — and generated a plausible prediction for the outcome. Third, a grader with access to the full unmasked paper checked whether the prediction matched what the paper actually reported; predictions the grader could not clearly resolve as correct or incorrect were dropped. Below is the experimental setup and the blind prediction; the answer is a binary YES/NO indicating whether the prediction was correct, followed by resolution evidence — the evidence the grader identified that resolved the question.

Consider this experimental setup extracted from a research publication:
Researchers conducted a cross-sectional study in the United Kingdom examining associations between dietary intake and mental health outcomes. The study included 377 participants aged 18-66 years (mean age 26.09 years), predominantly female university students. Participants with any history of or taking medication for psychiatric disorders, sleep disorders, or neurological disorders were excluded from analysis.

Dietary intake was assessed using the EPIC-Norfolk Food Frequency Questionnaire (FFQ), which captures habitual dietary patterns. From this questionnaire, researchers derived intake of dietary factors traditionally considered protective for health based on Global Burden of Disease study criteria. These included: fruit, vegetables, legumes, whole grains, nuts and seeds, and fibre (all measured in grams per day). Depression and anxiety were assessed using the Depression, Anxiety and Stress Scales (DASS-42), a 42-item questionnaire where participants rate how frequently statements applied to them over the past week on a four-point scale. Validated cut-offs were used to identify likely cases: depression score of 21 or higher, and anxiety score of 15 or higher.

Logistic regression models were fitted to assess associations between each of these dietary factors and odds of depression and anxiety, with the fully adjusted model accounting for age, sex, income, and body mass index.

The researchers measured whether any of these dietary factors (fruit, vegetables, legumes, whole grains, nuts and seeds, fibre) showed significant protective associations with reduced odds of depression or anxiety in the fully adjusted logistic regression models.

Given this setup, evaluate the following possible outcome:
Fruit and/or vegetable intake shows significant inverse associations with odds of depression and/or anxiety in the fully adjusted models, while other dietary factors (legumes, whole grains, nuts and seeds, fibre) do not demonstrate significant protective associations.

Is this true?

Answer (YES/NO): NO